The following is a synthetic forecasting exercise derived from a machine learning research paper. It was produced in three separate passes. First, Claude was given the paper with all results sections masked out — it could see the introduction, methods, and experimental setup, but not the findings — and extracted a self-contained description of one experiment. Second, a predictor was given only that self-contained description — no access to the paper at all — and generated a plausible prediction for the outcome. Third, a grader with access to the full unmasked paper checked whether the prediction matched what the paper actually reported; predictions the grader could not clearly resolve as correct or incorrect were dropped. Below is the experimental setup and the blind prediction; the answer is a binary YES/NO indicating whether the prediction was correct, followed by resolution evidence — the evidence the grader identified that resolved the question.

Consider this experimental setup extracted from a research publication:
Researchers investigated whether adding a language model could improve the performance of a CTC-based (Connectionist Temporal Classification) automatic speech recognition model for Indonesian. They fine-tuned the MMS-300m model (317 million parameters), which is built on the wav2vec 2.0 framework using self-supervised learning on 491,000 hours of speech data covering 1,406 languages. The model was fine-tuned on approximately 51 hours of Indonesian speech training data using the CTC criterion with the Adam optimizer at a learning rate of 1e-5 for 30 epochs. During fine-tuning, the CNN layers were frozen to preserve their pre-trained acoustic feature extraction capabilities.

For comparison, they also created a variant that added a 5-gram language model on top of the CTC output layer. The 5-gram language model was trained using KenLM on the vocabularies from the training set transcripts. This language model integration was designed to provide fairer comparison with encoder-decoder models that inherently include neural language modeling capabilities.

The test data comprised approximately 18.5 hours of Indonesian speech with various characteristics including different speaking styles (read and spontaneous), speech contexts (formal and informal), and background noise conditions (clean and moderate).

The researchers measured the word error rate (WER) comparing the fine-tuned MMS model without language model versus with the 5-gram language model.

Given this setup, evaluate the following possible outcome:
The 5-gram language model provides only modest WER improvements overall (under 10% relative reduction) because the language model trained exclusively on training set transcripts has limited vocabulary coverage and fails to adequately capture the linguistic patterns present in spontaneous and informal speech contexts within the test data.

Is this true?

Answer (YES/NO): NO